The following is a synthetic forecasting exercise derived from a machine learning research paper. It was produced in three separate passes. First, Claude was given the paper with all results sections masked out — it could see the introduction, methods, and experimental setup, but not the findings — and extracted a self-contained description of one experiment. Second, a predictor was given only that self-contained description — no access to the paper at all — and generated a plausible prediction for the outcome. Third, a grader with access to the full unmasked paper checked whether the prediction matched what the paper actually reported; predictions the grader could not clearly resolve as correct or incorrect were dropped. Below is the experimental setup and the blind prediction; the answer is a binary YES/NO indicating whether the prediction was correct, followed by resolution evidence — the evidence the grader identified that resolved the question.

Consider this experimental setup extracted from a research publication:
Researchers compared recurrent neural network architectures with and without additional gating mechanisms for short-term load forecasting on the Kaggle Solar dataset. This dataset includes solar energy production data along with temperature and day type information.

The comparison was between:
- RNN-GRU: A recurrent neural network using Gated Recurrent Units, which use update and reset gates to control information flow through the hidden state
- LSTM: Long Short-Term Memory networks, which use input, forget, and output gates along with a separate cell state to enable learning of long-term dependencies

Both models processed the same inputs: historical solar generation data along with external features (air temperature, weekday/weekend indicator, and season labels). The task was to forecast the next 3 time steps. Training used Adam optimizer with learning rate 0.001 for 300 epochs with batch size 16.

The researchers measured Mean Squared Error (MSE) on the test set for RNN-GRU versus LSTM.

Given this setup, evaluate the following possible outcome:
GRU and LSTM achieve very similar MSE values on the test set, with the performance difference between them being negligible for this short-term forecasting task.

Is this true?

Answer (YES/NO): NO